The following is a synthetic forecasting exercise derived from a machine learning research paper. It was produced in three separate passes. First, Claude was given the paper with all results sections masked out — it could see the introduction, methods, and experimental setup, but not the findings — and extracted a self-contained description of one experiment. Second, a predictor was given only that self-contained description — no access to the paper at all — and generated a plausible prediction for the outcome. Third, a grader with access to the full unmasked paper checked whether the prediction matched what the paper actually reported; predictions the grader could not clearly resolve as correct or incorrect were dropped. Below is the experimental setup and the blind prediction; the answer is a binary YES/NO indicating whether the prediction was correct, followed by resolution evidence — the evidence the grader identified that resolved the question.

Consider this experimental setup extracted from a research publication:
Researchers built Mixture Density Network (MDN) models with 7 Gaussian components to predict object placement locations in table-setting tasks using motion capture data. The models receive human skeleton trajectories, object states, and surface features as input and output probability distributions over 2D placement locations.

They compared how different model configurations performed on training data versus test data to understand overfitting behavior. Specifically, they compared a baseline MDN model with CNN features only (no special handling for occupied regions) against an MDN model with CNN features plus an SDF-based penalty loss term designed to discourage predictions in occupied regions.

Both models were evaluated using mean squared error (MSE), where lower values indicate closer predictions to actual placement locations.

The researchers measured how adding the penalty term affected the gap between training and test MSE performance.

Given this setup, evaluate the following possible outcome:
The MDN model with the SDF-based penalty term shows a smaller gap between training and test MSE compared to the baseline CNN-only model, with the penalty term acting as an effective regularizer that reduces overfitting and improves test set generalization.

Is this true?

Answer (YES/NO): NO